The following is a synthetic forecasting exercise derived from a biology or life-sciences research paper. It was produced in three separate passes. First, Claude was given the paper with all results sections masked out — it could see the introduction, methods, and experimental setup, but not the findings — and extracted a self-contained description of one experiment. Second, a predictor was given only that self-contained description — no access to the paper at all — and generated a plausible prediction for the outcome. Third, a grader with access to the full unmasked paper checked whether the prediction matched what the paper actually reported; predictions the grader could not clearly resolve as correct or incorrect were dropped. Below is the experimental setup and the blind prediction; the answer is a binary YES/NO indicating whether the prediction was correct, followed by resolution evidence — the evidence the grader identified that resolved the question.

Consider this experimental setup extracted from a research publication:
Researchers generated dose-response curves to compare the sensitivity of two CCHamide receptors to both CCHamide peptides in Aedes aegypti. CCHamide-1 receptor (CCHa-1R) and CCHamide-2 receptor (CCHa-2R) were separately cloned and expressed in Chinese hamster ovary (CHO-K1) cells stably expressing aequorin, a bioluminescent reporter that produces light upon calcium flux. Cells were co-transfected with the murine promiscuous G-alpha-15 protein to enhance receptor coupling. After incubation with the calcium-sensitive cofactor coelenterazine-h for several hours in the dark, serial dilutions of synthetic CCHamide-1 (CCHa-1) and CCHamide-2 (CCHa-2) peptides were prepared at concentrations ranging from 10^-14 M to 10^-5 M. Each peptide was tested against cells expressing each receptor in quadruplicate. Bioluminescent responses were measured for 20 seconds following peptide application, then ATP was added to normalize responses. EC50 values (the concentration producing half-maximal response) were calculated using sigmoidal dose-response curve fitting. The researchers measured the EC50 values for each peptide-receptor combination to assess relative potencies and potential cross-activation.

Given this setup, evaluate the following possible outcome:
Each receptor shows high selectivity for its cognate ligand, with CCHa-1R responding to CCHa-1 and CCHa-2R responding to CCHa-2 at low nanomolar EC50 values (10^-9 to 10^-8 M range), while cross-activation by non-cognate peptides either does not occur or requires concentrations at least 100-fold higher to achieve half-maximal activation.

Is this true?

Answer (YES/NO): NO